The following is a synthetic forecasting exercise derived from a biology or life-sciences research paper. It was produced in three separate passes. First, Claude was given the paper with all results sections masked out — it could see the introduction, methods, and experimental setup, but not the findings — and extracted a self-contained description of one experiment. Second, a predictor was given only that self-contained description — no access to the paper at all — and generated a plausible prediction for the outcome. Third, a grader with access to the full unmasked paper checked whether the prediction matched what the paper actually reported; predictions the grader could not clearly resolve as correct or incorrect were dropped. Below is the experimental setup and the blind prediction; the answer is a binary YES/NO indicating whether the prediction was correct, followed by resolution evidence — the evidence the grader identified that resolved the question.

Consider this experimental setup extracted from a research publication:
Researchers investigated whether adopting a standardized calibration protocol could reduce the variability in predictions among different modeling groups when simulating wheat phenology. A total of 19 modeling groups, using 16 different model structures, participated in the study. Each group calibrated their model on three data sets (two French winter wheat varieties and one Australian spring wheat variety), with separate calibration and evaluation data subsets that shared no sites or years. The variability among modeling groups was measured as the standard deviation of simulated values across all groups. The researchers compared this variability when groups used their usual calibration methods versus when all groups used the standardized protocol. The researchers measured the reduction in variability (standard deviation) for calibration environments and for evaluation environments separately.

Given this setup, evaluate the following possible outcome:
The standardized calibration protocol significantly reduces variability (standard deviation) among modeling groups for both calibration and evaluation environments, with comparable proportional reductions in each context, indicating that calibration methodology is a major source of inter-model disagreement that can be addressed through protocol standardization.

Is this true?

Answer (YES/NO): NO